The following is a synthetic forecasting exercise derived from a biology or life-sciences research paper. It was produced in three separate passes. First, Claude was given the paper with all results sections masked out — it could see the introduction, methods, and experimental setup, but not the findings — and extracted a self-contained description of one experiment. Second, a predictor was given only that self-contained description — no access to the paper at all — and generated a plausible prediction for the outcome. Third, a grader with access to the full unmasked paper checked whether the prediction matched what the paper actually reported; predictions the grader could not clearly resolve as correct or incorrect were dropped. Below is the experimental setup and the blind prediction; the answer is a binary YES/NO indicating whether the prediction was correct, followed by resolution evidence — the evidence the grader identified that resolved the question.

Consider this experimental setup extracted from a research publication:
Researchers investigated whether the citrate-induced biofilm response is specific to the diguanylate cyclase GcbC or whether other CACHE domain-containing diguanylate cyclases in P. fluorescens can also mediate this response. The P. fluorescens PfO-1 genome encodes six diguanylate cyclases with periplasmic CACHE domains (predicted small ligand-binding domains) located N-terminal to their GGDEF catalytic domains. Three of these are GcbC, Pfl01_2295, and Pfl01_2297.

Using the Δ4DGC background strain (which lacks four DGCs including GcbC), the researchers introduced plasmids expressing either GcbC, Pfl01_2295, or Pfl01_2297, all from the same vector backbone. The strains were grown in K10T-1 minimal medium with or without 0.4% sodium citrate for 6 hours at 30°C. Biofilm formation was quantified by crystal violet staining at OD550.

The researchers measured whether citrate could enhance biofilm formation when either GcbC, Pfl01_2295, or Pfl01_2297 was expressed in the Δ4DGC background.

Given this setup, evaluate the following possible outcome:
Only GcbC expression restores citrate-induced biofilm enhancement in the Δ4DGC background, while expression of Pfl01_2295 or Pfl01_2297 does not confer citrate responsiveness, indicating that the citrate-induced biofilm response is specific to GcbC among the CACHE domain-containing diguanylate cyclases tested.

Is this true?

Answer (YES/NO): YES